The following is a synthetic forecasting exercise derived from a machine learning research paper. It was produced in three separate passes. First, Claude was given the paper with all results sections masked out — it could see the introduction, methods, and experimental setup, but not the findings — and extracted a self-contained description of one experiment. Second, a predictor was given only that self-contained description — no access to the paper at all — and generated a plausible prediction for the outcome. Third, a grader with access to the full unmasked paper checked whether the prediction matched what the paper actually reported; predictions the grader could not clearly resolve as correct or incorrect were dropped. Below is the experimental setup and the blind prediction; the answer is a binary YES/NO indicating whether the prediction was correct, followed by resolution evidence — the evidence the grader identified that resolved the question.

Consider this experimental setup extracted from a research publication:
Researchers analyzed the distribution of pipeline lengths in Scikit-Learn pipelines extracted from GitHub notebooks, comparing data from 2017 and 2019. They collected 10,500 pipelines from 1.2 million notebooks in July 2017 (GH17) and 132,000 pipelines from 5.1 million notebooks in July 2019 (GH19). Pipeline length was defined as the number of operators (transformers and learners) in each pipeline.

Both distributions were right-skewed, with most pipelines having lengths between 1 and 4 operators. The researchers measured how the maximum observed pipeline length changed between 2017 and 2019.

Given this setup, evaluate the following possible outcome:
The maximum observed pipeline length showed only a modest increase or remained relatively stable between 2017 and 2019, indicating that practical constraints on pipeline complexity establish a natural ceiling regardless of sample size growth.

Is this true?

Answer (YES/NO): NO